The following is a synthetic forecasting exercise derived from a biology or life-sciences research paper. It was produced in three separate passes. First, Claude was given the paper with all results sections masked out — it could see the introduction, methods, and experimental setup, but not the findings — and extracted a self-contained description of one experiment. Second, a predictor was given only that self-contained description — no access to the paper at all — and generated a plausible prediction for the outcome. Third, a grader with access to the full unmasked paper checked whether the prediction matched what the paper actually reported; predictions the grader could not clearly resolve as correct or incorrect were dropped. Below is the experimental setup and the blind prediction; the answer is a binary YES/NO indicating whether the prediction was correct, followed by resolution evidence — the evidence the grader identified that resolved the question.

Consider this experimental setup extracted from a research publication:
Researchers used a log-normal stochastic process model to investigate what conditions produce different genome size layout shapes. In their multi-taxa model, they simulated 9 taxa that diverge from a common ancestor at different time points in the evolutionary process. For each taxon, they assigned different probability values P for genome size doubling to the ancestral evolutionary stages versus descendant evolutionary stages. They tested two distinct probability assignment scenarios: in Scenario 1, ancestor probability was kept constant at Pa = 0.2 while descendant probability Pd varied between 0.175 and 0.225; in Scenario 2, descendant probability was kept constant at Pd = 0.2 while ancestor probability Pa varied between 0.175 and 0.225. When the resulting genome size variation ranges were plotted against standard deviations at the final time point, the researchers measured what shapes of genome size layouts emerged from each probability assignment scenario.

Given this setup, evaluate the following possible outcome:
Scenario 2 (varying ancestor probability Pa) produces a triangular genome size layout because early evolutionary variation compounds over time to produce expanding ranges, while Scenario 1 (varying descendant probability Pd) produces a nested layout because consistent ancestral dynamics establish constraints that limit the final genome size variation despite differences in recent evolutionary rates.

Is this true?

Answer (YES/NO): NO